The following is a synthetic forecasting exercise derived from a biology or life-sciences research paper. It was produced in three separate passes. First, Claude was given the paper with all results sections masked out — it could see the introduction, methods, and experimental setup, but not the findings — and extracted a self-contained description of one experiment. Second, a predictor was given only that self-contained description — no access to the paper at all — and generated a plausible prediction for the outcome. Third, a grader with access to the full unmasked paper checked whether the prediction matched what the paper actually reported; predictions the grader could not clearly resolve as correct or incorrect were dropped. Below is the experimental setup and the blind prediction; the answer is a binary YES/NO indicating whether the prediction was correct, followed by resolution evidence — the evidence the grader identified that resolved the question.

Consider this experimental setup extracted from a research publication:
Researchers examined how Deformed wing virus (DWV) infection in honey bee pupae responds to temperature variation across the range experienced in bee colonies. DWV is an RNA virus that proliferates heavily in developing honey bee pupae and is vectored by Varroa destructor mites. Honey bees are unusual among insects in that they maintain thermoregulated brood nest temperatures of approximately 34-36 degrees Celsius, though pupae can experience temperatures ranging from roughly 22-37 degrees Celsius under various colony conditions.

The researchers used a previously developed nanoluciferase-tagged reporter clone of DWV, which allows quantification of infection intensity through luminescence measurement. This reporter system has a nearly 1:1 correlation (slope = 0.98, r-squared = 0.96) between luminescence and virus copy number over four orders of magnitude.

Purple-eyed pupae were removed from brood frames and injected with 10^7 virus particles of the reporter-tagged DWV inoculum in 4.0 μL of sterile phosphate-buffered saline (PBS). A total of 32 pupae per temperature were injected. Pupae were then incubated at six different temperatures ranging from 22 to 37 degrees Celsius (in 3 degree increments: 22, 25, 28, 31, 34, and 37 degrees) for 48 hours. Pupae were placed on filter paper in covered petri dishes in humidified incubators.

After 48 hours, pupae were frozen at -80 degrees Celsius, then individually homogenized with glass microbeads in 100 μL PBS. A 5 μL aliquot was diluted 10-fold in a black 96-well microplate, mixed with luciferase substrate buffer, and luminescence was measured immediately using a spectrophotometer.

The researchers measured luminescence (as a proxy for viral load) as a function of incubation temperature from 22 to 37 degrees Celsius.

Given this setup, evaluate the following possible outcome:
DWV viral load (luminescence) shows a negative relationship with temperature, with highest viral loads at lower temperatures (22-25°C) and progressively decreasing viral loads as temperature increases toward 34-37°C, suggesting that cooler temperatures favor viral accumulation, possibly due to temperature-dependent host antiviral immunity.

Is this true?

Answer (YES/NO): NO